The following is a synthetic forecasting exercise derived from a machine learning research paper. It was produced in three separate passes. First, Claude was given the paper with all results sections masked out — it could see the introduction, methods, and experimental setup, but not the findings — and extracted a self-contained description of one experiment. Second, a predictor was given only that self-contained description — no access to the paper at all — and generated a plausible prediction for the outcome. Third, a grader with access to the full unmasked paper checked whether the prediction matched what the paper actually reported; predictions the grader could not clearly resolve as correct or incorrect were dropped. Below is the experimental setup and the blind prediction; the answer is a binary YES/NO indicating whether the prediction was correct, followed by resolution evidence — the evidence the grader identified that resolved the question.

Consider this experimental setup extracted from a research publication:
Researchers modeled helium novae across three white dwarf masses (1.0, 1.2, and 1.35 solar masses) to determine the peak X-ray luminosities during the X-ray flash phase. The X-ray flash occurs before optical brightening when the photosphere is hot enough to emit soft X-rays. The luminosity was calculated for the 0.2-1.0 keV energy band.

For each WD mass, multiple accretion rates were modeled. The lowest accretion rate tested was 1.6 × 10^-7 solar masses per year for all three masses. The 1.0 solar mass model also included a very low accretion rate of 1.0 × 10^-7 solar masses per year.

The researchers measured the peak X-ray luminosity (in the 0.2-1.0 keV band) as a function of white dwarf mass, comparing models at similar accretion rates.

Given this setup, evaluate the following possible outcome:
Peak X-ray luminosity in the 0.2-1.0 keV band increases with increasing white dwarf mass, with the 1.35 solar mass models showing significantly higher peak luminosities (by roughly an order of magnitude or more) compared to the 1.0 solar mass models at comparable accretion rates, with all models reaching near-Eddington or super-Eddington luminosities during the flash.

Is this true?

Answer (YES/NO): NO